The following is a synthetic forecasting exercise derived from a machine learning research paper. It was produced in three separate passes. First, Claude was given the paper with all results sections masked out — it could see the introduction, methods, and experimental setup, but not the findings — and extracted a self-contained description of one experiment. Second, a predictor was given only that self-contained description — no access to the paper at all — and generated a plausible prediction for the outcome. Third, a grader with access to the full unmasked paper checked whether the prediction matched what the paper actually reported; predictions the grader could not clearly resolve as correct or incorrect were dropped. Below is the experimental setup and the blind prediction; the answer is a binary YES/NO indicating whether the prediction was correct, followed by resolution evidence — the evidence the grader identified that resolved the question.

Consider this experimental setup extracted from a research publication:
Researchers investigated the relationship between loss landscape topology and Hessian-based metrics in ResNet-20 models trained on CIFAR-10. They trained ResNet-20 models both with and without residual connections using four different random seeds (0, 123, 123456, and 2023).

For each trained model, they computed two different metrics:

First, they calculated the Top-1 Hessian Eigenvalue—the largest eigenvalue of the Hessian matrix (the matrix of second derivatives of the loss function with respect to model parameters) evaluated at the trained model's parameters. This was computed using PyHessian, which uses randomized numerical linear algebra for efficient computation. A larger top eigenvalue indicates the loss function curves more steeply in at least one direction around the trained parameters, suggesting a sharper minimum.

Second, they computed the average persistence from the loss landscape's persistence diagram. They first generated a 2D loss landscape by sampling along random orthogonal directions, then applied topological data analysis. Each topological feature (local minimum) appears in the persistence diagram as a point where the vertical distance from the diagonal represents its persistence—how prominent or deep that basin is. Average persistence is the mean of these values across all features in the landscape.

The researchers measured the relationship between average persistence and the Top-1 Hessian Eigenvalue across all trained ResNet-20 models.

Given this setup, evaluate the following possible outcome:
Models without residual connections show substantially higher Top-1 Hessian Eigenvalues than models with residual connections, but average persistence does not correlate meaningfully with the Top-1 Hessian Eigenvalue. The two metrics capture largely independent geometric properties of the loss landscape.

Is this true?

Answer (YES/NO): NO